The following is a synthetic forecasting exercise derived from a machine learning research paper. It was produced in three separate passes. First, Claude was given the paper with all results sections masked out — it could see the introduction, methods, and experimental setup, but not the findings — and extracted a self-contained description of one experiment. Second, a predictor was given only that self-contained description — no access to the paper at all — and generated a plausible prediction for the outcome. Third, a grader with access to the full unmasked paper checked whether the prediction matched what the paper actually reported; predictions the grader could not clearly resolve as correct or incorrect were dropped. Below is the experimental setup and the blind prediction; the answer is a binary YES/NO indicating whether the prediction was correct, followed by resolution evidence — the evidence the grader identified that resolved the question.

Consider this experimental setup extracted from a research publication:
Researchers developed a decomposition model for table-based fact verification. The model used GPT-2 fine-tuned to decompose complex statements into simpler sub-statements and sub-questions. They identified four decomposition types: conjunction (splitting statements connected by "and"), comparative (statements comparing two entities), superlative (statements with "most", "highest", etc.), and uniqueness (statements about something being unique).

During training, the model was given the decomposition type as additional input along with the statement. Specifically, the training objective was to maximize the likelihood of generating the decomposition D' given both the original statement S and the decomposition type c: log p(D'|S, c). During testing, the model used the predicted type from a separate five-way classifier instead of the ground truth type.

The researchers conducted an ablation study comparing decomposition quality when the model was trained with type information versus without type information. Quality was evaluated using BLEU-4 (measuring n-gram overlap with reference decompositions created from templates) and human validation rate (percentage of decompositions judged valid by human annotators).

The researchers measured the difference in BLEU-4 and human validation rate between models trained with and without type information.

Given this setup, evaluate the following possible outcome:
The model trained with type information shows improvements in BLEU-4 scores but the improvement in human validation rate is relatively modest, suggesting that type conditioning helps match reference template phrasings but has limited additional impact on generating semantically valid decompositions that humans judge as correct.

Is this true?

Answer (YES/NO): NO